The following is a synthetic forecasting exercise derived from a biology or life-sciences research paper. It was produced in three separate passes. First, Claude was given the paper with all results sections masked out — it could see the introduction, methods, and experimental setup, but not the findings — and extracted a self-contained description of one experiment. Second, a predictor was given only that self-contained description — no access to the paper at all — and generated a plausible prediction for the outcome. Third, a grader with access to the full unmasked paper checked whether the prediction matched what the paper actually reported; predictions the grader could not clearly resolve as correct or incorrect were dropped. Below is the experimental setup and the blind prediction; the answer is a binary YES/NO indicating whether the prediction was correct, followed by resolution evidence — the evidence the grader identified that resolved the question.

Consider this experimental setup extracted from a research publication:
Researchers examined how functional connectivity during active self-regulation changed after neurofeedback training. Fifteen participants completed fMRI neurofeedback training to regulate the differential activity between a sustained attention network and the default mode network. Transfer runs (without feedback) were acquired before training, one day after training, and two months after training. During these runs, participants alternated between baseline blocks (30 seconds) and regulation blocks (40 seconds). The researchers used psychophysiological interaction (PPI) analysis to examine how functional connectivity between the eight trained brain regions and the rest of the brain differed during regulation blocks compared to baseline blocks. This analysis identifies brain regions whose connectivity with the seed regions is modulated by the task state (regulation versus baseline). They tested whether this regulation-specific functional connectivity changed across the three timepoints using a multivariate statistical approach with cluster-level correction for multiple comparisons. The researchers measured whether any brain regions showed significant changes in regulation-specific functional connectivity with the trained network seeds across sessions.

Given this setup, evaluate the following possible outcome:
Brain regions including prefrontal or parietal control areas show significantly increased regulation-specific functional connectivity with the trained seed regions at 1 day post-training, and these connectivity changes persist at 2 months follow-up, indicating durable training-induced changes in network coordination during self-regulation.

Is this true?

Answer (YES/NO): NO